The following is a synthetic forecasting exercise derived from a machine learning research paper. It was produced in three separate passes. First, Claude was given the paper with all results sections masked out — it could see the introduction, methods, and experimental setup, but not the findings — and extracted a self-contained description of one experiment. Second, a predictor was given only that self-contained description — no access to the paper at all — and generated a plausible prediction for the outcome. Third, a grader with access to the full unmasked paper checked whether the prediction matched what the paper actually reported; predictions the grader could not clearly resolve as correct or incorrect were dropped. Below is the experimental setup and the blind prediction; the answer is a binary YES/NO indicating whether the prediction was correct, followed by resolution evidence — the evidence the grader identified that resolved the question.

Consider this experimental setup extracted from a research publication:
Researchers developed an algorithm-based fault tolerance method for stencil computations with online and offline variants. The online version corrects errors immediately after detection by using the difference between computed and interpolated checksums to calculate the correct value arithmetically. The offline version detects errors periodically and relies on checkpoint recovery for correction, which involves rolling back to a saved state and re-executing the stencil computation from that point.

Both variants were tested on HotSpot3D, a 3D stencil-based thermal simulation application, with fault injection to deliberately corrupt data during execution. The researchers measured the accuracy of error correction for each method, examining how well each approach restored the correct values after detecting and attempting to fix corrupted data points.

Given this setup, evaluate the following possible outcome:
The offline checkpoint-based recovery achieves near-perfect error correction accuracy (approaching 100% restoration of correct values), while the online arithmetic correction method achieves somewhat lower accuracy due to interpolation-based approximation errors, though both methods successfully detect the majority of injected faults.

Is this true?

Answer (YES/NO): YES